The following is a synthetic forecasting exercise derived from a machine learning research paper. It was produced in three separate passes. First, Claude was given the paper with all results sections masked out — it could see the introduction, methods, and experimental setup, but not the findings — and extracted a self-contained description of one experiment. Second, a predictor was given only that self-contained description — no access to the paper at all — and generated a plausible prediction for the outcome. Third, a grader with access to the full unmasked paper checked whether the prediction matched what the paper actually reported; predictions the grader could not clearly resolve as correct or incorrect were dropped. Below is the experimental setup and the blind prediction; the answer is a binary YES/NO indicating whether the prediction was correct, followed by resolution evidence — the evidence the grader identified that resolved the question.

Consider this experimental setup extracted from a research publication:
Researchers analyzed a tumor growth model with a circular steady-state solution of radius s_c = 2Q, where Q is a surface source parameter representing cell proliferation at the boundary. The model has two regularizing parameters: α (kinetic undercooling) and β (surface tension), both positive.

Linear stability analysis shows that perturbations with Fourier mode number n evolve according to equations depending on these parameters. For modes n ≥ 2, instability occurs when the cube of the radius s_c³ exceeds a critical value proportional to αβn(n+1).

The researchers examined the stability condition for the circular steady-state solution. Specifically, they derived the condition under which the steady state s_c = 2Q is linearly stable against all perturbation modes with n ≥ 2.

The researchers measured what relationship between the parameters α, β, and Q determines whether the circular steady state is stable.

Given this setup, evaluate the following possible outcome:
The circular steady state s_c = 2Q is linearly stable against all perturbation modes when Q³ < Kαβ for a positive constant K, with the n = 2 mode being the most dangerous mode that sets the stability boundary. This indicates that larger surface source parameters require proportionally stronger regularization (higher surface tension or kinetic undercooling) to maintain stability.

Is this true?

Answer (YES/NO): YES